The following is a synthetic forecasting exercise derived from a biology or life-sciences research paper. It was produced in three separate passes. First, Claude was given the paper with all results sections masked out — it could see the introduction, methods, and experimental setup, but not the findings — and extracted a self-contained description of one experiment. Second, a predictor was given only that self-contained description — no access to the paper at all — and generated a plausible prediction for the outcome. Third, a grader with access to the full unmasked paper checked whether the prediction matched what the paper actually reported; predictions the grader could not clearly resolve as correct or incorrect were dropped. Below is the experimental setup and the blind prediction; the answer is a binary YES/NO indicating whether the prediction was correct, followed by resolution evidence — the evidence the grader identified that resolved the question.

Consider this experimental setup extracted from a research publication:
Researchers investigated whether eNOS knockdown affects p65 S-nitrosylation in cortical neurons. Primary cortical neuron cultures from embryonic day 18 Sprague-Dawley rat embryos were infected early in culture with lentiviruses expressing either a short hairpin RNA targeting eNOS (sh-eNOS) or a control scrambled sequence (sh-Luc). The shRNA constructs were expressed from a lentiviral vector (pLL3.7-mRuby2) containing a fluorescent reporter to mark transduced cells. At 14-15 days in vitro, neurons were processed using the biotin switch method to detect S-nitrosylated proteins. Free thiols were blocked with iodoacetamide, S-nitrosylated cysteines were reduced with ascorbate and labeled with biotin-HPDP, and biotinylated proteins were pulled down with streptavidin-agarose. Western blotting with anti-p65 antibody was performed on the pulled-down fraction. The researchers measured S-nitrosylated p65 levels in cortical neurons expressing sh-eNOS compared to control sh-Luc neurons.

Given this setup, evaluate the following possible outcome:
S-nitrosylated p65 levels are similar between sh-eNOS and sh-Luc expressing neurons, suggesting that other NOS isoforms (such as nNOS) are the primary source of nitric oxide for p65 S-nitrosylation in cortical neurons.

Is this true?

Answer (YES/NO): NO